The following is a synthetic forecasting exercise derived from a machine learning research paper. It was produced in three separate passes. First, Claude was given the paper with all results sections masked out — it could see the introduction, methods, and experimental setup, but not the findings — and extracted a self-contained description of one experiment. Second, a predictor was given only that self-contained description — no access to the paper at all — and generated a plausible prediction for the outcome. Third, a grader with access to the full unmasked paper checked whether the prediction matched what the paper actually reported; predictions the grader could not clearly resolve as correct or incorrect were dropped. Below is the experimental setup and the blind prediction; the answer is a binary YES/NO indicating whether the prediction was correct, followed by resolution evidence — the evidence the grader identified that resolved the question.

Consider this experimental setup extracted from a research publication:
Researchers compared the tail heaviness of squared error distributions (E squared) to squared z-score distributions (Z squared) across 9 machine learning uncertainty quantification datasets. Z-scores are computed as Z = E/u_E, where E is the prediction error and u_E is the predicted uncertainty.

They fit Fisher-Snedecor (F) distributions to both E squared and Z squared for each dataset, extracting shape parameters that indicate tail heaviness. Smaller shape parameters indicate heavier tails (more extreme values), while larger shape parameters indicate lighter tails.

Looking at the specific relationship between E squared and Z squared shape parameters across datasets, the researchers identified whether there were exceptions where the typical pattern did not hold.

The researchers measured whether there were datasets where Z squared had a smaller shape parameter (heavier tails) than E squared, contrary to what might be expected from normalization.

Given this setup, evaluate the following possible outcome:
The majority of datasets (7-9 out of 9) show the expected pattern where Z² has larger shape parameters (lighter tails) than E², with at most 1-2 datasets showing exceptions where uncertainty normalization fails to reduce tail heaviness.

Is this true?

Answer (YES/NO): YES